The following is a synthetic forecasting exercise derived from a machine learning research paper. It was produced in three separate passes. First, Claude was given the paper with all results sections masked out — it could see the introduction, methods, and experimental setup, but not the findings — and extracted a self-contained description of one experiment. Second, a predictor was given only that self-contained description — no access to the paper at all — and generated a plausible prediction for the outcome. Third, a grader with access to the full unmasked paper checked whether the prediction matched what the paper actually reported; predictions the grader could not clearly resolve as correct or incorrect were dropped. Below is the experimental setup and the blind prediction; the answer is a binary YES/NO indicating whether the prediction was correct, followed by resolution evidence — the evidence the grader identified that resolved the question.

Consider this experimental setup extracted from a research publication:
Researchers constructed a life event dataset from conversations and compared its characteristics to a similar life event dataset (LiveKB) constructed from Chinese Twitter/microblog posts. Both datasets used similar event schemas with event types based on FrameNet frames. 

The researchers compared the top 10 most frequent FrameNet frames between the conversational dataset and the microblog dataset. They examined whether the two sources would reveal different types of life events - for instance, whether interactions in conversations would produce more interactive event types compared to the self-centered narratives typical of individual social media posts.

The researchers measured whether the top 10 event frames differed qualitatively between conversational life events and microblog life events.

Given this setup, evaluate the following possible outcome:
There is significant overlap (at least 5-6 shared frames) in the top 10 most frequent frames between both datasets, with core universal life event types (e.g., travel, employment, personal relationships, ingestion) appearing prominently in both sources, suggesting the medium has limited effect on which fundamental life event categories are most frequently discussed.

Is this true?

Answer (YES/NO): NO